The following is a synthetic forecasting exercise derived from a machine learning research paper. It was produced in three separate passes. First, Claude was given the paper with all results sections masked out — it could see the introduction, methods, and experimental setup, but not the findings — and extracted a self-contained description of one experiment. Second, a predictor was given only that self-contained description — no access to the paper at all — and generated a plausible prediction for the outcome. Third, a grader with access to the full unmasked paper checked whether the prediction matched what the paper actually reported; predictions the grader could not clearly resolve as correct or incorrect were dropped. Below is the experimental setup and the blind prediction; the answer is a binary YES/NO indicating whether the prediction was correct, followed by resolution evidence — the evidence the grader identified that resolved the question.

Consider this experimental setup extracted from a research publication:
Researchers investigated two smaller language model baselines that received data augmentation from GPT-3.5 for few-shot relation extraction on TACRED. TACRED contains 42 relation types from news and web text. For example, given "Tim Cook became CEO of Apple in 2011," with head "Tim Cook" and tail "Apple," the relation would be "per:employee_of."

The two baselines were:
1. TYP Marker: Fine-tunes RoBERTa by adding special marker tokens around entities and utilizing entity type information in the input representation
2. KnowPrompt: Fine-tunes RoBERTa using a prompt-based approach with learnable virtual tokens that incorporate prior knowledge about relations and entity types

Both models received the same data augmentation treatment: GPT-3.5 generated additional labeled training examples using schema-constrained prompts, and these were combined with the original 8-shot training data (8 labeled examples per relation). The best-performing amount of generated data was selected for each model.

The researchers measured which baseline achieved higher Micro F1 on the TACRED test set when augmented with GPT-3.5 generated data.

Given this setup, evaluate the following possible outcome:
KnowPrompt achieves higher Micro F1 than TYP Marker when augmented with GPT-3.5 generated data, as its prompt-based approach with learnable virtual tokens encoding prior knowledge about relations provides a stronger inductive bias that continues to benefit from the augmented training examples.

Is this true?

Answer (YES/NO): YES